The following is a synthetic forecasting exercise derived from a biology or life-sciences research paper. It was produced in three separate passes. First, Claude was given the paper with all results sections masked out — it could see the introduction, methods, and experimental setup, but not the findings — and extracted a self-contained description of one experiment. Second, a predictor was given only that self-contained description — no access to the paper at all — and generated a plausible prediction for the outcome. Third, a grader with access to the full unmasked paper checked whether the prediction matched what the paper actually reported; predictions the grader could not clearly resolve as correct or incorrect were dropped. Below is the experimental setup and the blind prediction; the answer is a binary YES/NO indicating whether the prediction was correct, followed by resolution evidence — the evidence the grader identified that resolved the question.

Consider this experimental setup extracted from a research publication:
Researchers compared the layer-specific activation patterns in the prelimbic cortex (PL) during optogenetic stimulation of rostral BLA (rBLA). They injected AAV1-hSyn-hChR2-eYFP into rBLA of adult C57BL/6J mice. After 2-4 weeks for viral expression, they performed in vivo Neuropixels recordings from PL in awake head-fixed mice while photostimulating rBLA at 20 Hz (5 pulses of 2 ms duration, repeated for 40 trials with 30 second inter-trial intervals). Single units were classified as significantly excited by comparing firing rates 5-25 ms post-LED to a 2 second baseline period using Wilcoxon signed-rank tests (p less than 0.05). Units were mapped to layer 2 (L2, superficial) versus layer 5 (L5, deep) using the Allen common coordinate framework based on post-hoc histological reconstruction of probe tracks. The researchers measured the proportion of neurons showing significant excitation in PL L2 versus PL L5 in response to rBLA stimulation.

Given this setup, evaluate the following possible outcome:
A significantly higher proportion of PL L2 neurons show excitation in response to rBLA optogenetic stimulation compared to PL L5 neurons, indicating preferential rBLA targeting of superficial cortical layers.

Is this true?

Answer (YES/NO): YES